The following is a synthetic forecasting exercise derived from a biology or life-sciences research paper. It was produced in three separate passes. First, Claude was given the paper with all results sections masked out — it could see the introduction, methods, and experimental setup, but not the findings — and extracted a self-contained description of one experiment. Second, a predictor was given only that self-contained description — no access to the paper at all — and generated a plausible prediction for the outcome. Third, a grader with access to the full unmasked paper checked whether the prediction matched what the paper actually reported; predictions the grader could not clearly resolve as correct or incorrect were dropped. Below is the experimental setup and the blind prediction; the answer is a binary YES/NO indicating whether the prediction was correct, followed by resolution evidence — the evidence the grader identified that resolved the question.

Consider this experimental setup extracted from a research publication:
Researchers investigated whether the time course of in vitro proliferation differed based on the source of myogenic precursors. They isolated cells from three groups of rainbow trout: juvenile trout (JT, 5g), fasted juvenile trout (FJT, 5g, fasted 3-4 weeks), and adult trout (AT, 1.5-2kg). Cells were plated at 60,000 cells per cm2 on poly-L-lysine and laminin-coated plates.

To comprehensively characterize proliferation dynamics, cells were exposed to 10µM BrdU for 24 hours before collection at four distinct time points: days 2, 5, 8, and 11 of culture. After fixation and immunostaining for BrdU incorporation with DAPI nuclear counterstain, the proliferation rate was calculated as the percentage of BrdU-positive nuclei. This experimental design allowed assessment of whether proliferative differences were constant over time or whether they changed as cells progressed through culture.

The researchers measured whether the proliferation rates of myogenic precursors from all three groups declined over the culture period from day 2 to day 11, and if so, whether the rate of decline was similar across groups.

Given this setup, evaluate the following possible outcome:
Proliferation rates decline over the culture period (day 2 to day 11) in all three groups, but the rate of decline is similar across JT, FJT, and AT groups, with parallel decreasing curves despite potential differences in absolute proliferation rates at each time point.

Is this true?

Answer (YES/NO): NO